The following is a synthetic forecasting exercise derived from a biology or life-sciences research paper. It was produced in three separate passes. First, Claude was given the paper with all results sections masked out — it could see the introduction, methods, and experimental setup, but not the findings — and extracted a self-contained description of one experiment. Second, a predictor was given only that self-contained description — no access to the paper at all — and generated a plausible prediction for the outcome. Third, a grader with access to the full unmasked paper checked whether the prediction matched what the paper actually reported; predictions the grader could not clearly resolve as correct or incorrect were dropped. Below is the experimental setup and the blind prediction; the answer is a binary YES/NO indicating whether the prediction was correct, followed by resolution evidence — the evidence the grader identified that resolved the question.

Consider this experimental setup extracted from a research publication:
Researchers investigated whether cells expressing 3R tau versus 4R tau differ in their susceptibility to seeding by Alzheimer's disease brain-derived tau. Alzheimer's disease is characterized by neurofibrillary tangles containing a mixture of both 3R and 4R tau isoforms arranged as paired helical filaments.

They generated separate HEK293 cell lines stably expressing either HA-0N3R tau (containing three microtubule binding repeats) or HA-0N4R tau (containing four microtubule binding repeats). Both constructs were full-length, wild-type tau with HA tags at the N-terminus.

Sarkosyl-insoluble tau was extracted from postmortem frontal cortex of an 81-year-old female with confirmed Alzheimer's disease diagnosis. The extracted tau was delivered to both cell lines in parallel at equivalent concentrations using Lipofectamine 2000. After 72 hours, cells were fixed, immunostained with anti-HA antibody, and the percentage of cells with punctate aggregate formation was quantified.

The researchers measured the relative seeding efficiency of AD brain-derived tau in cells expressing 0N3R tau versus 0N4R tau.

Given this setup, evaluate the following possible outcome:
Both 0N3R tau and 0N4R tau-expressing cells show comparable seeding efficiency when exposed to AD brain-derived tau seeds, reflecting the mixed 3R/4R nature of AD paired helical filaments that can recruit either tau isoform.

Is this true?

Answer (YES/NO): NO